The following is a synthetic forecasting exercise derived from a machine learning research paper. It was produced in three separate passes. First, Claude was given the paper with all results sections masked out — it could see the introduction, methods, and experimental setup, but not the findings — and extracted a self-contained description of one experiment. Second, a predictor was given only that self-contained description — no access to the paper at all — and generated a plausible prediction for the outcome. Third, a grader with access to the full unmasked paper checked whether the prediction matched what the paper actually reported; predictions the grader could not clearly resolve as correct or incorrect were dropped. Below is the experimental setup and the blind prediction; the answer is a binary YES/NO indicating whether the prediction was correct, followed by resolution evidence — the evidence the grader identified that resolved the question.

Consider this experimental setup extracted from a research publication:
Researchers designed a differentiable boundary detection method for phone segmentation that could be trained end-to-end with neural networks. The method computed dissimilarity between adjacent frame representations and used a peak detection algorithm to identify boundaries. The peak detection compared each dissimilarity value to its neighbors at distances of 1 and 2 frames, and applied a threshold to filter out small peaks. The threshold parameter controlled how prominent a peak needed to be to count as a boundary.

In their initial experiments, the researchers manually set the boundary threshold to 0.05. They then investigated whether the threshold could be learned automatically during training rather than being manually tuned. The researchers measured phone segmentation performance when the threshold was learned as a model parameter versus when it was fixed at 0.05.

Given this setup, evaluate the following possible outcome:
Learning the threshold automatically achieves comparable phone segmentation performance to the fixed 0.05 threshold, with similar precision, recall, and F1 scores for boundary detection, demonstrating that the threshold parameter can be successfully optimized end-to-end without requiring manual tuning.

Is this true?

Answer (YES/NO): YES